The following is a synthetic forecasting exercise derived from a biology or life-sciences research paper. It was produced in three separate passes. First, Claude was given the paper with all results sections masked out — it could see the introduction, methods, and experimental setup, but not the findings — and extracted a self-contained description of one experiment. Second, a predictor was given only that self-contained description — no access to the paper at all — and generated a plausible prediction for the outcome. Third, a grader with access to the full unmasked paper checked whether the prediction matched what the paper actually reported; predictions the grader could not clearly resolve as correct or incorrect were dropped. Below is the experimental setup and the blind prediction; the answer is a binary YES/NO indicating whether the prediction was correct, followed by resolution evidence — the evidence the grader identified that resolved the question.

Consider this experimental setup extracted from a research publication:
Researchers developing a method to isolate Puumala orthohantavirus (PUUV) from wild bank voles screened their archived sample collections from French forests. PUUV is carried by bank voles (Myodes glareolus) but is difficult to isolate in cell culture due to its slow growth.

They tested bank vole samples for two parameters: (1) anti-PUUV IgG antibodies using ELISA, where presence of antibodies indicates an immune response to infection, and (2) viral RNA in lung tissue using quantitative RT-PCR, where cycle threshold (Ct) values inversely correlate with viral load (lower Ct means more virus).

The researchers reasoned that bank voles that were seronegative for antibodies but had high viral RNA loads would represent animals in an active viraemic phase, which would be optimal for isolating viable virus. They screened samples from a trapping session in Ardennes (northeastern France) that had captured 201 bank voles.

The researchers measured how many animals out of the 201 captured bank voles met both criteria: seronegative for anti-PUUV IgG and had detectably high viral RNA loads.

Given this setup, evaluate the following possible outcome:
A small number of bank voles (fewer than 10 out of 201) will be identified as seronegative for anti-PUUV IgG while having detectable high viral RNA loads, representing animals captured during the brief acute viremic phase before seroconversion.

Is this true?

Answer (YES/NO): YES